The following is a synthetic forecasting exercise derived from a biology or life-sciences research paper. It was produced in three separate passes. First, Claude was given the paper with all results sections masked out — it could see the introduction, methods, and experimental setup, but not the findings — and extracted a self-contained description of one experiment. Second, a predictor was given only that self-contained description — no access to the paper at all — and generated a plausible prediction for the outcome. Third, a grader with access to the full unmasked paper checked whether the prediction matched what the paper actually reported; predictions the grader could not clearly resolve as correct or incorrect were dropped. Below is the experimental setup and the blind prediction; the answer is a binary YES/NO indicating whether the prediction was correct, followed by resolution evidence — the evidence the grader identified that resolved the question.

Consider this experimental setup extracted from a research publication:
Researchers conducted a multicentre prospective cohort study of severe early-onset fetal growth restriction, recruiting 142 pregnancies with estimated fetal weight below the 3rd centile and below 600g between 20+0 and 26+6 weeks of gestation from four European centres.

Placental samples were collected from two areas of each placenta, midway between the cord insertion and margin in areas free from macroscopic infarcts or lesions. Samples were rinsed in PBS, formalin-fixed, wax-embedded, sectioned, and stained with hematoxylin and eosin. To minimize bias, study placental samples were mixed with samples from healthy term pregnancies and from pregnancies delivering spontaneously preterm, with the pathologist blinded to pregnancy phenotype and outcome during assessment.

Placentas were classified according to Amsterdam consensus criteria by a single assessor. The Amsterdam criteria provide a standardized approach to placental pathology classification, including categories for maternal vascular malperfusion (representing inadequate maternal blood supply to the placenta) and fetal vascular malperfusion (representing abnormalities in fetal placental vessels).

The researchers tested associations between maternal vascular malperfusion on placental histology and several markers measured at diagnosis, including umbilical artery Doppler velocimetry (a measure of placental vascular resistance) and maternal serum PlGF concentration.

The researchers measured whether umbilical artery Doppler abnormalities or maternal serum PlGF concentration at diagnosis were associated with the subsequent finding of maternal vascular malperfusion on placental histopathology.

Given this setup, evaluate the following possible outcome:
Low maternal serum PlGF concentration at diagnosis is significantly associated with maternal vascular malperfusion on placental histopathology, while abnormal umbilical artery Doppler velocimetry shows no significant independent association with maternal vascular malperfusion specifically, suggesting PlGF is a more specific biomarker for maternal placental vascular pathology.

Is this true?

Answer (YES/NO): YES